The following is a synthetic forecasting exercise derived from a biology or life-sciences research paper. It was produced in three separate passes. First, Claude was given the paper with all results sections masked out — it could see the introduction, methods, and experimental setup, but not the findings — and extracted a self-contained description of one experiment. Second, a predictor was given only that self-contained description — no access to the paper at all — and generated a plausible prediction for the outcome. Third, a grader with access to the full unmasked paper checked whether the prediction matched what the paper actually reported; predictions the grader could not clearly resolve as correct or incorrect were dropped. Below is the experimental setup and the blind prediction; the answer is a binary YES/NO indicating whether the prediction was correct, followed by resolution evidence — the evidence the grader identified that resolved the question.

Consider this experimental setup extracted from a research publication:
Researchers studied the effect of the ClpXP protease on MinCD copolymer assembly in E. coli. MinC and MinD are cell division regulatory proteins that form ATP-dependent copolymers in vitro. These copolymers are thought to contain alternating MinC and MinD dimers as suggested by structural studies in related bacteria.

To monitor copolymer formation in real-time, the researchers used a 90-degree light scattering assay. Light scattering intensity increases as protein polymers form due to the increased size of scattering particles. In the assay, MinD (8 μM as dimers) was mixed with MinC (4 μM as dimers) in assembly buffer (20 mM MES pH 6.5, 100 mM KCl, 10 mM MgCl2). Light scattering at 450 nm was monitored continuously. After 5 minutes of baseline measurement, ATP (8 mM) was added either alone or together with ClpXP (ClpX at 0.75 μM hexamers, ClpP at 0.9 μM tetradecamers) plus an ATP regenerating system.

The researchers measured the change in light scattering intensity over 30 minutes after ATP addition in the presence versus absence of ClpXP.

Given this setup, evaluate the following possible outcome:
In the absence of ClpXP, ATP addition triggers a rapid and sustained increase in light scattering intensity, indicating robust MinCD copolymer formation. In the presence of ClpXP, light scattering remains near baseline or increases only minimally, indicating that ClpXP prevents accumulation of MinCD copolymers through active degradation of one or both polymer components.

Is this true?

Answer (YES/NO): YES